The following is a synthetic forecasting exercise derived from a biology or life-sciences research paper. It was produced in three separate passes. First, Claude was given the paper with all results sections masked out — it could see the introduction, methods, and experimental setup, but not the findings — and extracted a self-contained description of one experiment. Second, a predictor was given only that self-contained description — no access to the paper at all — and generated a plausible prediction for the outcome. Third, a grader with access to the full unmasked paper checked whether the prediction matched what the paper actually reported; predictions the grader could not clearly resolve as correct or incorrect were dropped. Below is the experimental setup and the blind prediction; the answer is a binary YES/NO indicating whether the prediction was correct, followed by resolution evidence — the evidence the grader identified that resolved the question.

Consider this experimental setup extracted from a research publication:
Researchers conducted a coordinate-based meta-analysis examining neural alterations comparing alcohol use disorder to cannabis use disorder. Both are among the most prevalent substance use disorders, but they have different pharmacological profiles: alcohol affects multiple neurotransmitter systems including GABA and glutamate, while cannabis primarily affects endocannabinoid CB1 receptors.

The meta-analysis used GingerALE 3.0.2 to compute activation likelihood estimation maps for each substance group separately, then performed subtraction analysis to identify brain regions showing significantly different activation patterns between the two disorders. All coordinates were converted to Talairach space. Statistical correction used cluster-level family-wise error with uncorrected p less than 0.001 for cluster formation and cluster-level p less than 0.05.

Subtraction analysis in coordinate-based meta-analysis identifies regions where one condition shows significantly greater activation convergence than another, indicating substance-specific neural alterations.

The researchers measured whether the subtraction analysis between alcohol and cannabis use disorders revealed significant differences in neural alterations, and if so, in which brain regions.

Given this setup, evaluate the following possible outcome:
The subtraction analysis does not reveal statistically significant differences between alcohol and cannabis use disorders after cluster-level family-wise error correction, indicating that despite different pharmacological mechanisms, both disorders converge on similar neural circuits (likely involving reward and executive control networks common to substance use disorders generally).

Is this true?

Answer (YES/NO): NO